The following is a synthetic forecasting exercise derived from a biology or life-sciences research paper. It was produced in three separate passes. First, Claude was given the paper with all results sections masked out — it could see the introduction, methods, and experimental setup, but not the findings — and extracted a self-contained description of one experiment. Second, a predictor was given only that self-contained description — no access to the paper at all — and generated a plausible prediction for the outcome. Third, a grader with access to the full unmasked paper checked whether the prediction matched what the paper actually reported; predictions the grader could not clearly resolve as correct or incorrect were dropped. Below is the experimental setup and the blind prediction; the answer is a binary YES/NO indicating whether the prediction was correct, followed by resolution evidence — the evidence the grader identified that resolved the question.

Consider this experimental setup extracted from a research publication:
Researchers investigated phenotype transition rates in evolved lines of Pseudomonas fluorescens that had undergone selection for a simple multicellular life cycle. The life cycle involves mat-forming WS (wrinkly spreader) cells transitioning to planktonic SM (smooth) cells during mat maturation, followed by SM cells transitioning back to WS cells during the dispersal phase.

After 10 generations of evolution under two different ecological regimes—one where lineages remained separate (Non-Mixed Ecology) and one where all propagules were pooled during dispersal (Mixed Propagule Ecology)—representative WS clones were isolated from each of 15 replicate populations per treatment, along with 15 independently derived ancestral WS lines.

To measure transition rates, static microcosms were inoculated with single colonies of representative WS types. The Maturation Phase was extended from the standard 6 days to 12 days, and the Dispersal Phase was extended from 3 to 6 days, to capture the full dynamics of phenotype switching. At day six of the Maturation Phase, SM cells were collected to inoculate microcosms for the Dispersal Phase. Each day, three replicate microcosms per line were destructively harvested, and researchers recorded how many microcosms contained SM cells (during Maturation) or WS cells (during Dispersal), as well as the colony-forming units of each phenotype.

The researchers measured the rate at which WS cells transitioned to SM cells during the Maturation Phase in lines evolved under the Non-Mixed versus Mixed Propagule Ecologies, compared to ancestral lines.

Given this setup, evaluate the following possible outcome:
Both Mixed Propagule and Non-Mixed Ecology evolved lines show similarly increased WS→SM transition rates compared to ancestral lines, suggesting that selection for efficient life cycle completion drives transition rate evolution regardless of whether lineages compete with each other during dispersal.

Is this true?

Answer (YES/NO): NO